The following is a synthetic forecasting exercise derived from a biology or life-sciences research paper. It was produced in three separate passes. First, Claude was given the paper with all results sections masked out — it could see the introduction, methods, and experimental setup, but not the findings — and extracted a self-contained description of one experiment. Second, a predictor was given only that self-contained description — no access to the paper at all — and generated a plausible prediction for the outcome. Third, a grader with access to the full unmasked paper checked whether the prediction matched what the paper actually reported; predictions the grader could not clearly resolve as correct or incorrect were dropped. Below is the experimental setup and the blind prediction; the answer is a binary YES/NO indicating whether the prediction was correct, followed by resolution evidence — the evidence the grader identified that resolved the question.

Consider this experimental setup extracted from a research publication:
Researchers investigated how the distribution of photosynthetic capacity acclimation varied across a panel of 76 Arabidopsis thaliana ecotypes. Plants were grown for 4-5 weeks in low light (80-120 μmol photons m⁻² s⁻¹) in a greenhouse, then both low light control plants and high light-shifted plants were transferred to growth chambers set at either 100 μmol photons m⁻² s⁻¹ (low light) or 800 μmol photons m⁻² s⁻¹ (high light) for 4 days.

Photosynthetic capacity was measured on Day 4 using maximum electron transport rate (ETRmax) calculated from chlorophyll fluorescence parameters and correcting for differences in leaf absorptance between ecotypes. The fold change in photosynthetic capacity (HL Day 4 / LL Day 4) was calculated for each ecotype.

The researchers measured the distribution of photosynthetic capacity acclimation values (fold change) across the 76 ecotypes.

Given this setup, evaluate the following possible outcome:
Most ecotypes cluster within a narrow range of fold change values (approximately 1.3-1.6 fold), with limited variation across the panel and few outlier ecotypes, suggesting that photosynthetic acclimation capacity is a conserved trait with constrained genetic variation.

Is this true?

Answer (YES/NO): NO